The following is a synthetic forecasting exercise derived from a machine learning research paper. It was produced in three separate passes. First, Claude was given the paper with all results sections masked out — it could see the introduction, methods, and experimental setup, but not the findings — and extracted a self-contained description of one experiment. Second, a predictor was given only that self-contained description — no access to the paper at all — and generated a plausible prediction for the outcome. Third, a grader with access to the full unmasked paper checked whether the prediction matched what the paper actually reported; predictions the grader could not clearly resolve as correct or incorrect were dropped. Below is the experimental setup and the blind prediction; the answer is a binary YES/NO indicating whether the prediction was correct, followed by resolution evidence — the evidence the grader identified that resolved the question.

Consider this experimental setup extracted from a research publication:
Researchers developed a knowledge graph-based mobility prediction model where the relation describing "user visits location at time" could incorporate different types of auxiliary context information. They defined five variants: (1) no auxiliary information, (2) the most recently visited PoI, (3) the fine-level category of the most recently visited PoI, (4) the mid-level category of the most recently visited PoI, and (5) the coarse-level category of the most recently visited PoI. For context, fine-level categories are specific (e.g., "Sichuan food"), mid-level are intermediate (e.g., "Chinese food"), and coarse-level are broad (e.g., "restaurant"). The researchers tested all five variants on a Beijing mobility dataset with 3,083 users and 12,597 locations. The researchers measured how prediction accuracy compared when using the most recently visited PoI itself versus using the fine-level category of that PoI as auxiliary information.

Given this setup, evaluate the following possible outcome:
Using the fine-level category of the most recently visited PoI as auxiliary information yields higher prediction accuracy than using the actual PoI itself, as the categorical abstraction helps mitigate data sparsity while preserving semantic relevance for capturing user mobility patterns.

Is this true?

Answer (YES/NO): YES